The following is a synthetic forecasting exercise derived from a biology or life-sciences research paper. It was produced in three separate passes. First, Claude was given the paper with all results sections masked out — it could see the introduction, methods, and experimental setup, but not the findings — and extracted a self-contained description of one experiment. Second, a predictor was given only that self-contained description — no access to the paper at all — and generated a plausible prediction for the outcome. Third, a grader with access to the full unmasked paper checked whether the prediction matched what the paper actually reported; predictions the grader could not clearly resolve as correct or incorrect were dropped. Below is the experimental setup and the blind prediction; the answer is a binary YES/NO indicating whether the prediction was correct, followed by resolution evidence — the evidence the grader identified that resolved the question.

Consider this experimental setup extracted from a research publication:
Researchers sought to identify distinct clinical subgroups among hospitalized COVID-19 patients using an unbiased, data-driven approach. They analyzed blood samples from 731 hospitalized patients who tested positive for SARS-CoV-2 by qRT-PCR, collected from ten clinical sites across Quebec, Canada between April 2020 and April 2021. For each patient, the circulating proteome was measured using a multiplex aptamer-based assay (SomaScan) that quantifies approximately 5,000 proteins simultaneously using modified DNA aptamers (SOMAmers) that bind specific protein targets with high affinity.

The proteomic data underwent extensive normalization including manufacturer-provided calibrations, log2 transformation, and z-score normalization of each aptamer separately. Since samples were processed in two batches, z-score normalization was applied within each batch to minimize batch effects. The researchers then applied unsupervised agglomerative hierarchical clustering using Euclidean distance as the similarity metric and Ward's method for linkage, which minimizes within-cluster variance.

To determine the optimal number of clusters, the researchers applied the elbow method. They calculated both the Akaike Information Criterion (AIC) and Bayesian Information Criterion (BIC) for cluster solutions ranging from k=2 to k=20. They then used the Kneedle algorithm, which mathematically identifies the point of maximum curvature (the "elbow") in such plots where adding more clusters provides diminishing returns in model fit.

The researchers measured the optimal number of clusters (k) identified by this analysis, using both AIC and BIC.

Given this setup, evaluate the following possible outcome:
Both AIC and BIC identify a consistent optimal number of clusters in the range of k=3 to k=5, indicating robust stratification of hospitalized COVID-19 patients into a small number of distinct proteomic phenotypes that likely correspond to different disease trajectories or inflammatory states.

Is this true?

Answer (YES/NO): NO